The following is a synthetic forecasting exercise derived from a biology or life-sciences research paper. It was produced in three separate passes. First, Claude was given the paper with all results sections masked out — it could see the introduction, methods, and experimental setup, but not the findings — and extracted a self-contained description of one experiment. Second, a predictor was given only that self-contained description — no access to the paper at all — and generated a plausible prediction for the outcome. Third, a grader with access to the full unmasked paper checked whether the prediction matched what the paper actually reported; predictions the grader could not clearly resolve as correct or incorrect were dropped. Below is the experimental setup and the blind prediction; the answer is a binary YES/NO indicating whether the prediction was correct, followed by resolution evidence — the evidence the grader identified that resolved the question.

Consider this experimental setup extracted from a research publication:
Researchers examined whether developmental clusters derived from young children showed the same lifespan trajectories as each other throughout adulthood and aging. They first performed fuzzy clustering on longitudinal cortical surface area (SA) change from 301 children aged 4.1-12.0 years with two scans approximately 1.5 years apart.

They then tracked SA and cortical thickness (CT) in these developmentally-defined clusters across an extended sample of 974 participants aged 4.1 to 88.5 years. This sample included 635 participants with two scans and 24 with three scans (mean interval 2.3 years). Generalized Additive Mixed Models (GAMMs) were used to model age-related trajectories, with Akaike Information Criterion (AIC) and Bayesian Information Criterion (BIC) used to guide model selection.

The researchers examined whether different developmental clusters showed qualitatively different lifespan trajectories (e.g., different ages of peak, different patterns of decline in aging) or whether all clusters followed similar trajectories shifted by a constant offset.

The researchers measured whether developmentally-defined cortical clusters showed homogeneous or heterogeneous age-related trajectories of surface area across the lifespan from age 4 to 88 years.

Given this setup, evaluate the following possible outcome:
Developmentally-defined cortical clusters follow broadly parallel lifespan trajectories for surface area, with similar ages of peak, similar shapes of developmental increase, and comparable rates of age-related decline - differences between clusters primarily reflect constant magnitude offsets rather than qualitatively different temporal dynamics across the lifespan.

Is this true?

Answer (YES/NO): NO